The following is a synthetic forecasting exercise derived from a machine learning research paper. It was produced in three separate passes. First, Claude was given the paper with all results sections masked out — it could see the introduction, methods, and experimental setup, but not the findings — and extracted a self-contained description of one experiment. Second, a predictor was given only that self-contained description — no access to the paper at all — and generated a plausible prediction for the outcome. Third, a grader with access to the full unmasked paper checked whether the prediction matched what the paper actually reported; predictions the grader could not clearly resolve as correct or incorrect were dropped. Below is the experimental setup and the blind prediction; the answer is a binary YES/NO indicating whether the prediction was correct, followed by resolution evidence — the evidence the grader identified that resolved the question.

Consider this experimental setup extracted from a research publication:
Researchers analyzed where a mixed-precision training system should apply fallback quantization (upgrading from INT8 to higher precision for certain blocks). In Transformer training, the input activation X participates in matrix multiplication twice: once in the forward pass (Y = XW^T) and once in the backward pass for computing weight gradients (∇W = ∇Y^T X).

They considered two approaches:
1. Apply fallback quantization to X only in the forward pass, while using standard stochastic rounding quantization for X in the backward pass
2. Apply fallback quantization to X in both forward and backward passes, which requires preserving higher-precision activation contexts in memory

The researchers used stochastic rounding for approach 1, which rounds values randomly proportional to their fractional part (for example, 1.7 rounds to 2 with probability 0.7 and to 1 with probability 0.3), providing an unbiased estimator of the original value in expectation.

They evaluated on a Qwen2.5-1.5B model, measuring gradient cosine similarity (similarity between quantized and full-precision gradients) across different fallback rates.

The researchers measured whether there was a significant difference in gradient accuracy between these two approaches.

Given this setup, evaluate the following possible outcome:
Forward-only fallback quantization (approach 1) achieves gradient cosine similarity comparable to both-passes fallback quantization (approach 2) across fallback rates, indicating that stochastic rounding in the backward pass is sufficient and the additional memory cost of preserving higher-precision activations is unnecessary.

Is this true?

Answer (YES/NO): YES